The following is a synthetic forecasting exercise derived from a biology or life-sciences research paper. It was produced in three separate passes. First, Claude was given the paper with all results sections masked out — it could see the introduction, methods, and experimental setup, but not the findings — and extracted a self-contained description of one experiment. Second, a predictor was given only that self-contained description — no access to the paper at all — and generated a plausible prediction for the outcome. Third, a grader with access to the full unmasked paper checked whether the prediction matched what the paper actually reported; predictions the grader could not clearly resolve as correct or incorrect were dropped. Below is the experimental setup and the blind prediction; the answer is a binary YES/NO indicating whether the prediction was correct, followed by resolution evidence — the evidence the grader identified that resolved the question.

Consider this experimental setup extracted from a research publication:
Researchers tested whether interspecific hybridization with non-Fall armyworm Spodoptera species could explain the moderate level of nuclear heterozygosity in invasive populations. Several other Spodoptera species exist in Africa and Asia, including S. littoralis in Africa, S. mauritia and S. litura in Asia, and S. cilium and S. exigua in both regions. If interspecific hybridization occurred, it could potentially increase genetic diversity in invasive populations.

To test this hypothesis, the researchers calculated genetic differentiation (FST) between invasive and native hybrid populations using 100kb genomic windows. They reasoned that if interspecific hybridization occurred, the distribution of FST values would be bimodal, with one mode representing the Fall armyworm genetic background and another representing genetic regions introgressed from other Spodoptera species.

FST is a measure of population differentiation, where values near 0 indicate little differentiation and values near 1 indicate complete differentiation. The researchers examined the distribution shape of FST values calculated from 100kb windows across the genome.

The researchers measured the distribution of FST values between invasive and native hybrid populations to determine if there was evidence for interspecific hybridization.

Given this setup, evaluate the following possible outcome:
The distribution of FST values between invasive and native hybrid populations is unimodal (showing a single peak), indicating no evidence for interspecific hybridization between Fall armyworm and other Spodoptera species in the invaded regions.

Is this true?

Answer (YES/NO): YES